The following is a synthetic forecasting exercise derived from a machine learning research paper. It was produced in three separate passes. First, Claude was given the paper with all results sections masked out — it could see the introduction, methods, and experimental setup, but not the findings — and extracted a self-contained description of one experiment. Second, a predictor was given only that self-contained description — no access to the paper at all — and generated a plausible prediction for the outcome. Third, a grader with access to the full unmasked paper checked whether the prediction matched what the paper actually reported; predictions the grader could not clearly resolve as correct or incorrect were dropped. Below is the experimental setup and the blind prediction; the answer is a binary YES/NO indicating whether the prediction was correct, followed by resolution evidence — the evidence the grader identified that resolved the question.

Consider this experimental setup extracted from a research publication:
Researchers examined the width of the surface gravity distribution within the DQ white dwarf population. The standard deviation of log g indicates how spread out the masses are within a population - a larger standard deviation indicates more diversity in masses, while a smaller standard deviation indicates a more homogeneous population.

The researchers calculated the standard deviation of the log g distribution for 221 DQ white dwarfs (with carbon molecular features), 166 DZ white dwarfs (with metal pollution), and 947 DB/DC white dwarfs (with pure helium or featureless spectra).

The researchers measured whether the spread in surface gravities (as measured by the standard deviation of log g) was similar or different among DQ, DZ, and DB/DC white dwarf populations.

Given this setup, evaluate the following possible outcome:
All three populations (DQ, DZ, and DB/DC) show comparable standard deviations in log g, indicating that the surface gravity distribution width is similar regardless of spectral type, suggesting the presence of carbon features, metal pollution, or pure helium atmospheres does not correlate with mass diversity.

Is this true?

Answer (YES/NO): YES